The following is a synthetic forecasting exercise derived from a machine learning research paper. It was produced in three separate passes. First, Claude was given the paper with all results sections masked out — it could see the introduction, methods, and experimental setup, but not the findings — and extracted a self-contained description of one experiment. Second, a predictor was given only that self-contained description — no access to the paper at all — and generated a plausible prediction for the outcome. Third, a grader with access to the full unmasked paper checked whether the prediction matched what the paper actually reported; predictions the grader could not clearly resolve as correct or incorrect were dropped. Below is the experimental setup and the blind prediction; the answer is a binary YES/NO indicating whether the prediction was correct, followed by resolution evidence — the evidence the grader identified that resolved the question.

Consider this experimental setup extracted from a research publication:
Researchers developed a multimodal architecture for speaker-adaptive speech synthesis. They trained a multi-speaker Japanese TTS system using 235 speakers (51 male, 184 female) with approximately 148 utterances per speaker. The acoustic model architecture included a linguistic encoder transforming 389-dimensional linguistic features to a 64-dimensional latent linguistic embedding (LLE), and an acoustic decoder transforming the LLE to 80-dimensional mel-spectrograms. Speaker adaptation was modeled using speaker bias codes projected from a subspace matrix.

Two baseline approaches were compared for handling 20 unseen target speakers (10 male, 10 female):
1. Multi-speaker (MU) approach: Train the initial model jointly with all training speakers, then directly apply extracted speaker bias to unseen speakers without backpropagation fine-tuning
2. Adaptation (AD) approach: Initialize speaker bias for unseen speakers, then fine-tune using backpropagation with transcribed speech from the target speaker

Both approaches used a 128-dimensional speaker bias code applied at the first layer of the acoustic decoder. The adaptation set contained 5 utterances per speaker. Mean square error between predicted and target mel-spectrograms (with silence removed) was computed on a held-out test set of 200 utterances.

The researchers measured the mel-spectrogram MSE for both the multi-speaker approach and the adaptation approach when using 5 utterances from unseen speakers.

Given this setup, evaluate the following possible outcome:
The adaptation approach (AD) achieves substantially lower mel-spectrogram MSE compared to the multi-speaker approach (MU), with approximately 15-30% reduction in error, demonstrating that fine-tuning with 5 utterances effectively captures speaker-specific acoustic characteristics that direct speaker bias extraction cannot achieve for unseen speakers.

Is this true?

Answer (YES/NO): NO